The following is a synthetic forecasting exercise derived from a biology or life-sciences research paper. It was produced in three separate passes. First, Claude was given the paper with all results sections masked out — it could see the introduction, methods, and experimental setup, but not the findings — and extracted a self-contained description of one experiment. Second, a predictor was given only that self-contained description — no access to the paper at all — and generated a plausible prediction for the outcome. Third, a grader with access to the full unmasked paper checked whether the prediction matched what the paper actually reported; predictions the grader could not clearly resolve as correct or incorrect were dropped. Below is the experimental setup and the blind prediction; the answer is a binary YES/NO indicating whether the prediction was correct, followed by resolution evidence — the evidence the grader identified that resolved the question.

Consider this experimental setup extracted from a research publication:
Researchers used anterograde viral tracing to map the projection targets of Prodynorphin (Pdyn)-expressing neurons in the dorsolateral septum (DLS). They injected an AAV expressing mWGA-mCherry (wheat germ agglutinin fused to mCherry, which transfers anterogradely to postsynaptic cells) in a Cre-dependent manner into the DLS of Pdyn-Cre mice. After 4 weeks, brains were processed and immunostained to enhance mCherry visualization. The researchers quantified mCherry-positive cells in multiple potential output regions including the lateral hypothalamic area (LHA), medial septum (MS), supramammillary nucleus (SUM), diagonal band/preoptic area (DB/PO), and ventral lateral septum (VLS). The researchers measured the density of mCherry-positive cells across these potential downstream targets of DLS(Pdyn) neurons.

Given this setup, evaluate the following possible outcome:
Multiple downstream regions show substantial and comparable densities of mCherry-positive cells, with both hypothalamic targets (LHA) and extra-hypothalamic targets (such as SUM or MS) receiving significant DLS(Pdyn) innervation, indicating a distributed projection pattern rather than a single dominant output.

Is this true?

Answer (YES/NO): NO